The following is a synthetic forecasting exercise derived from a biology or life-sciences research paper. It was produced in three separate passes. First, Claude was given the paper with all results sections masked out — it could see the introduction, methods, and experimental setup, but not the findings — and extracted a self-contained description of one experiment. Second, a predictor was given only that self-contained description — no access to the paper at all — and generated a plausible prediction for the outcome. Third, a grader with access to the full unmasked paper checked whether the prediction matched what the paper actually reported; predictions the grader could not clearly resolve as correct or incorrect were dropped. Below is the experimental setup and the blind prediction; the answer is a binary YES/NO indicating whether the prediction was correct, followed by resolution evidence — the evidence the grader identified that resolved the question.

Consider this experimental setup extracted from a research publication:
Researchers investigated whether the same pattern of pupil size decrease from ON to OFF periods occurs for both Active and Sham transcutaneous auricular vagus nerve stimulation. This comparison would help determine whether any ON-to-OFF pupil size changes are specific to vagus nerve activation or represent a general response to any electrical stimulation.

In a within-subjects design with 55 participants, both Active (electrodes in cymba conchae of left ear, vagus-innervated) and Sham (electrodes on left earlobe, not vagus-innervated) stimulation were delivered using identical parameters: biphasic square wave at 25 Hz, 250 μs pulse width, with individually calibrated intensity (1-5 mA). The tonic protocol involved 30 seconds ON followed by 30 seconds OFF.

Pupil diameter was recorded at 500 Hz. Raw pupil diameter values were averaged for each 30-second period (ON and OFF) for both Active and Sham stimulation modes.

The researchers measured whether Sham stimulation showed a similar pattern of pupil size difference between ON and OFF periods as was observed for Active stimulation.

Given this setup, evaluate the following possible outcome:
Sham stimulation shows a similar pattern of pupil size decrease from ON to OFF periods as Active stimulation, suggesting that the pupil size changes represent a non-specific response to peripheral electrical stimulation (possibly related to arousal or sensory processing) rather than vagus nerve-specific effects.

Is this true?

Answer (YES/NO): YES